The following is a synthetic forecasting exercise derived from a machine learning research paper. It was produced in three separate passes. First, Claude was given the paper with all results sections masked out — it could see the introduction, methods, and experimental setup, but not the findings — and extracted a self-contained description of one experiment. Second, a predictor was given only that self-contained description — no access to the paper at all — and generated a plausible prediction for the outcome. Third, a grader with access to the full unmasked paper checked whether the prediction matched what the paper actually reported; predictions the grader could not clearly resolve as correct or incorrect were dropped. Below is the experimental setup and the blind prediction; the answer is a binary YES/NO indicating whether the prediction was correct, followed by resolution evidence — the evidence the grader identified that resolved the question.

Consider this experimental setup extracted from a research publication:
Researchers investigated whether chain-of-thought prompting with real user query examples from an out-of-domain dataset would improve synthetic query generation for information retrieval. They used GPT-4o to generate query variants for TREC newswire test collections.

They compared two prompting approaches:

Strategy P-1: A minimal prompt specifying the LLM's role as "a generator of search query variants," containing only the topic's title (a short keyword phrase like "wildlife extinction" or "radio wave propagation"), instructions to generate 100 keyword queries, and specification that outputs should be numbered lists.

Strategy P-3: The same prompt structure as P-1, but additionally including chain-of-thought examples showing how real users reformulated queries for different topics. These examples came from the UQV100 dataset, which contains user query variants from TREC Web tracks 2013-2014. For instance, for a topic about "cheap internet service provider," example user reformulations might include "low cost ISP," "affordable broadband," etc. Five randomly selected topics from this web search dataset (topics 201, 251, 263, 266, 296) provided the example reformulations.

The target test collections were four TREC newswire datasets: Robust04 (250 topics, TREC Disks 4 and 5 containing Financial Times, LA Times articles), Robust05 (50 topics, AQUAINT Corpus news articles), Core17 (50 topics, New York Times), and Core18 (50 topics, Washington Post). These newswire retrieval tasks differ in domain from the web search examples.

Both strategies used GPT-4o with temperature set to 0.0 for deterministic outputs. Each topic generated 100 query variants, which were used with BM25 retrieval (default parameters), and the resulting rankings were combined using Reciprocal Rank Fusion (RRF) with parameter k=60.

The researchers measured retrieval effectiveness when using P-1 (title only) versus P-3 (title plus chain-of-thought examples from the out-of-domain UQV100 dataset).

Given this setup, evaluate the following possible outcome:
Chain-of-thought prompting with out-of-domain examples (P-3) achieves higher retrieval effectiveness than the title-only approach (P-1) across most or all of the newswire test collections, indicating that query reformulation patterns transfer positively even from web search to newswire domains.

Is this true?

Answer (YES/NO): YES